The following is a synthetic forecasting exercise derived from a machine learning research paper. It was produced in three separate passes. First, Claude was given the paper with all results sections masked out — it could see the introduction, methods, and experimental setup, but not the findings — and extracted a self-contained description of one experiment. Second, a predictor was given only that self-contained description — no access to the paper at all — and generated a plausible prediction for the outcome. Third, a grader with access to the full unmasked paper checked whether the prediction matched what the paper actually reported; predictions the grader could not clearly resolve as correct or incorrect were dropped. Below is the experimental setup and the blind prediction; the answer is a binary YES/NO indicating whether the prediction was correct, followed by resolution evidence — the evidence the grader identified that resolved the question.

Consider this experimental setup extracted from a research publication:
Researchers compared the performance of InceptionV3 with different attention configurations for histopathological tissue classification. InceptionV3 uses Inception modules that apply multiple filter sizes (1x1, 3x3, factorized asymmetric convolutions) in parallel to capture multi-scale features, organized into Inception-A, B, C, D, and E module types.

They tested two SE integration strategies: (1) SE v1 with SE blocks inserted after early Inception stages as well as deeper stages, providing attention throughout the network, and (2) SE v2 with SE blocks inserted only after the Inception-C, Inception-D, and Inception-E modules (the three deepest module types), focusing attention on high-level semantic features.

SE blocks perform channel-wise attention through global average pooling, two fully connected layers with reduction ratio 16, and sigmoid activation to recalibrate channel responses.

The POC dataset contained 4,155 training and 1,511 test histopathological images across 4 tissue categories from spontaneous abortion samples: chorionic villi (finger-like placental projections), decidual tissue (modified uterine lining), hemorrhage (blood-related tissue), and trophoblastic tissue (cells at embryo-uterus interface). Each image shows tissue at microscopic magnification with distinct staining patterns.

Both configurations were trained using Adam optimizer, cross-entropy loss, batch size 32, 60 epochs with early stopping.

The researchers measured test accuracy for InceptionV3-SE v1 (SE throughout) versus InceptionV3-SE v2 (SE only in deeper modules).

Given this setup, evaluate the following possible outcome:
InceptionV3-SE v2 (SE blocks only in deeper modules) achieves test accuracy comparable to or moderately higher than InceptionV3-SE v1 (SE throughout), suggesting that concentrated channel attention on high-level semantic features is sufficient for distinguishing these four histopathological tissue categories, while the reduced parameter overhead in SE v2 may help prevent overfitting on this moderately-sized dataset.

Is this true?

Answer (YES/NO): NO